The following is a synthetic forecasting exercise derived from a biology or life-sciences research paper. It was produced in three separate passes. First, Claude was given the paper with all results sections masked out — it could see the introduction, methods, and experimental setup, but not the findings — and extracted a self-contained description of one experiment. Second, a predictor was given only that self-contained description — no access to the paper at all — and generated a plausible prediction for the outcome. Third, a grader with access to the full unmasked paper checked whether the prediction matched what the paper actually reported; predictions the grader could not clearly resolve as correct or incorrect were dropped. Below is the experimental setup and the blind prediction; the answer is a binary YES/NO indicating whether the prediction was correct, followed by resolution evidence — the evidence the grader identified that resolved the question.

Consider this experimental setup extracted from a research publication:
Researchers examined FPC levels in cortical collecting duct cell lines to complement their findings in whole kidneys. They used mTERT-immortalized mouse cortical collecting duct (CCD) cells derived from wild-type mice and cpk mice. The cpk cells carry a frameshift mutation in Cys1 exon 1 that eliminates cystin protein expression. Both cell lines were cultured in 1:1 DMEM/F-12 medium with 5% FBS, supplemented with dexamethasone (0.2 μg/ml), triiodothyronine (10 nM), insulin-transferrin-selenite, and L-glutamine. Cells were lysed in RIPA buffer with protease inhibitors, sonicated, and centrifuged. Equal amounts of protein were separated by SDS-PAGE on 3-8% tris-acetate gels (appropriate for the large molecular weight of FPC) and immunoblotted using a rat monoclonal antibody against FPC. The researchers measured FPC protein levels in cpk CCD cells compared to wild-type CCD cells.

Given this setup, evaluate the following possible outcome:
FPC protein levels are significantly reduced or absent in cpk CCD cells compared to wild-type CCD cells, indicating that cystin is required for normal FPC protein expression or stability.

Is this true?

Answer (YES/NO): YES